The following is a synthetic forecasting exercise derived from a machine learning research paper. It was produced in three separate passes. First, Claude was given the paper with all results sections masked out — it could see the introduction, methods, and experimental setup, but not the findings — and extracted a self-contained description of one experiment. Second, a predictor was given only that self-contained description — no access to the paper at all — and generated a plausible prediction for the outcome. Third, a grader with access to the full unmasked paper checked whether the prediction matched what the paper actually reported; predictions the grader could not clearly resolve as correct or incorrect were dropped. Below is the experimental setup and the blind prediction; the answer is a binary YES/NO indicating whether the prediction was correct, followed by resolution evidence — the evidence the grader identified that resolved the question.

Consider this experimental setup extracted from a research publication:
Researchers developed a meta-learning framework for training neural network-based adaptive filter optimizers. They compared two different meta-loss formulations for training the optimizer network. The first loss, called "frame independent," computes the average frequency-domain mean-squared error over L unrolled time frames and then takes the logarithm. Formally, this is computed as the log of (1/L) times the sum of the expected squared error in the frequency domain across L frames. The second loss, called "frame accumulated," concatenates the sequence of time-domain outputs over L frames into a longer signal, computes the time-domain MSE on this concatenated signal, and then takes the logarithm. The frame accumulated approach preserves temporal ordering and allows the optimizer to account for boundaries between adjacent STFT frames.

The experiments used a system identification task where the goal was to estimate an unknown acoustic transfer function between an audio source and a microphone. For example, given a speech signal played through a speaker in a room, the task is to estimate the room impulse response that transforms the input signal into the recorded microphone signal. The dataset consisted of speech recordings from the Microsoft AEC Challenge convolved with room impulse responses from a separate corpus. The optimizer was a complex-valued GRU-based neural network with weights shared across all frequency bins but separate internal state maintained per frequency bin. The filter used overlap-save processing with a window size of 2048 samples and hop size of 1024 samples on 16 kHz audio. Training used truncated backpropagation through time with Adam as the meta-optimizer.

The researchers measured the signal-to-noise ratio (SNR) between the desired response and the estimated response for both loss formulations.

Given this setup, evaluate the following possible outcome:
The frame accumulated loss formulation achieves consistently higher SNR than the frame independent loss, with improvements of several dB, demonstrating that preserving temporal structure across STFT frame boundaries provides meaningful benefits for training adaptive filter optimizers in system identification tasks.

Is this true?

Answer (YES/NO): YES